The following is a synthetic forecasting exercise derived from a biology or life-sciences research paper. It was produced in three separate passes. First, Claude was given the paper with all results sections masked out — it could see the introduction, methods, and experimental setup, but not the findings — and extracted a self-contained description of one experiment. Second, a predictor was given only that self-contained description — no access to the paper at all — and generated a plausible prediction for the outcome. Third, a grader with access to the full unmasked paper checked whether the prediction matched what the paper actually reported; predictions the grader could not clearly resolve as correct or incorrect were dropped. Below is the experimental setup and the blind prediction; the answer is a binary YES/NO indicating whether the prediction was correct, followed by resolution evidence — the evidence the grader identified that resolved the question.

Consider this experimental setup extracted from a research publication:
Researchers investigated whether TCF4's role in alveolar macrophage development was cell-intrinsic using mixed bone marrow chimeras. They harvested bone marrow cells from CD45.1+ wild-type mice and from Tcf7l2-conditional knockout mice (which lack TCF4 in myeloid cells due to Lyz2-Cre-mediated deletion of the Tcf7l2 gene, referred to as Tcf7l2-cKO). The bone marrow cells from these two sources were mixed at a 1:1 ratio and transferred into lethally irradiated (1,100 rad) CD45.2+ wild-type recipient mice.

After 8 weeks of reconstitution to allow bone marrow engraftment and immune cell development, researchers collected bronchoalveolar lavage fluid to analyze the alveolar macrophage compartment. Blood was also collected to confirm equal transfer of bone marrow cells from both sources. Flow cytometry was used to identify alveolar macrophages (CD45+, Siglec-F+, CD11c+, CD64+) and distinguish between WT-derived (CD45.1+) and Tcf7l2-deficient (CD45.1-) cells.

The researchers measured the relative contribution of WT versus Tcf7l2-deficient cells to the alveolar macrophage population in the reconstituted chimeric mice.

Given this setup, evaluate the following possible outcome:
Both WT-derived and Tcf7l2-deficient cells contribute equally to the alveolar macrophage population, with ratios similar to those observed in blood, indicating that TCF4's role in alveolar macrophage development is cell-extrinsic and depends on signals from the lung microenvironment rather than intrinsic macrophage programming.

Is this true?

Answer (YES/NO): NO